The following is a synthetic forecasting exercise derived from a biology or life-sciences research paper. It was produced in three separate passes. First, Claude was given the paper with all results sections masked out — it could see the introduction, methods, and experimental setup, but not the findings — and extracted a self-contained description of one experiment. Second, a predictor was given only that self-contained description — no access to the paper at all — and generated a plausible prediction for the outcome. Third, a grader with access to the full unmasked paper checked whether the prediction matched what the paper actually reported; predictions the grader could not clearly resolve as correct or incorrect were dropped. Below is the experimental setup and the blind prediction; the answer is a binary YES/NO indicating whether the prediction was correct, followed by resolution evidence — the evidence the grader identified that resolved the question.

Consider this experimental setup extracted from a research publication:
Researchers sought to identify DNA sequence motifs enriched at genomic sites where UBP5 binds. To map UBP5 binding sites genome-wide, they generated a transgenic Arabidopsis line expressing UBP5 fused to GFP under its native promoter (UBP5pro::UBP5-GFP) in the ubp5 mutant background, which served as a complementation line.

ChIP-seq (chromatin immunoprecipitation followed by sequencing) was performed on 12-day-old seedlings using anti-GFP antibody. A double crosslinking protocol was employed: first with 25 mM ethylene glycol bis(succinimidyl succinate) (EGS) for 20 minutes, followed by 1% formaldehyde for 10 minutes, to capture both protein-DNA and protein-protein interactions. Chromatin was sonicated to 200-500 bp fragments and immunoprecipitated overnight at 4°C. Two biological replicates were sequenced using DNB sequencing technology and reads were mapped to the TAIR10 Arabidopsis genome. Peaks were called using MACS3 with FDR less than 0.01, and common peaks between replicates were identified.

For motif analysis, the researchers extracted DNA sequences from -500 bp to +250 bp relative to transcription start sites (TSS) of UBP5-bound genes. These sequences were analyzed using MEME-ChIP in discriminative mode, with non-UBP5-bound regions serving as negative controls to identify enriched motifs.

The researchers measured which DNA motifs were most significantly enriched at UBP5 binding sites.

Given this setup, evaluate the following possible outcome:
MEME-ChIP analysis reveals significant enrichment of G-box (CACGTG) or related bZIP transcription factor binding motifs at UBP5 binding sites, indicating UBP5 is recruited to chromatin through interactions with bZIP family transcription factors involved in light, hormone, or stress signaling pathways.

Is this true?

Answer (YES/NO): NO